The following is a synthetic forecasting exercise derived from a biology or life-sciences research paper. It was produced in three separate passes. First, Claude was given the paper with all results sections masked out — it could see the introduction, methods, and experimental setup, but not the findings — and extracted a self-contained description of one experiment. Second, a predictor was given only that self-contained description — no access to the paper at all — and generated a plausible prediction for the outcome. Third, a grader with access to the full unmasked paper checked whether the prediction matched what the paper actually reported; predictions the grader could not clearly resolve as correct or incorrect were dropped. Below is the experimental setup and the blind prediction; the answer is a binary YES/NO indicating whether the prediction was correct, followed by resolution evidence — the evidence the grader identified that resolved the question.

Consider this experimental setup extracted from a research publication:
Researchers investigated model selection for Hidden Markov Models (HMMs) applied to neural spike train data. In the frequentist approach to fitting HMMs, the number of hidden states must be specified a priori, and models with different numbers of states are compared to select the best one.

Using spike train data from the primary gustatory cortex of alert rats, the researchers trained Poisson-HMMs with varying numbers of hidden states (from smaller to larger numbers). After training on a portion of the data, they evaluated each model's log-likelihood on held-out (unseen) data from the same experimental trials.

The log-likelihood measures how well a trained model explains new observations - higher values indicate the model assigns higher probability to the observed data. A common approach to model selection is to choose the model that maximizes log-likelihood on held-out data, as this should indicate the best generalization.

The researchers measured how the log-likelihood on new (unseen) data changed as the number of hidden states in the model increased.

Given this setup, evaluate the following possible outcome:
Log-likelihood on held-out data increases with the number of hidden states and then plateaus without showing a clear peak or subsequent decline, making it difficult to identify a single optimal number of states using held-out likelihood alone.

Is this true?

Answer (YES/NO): YES